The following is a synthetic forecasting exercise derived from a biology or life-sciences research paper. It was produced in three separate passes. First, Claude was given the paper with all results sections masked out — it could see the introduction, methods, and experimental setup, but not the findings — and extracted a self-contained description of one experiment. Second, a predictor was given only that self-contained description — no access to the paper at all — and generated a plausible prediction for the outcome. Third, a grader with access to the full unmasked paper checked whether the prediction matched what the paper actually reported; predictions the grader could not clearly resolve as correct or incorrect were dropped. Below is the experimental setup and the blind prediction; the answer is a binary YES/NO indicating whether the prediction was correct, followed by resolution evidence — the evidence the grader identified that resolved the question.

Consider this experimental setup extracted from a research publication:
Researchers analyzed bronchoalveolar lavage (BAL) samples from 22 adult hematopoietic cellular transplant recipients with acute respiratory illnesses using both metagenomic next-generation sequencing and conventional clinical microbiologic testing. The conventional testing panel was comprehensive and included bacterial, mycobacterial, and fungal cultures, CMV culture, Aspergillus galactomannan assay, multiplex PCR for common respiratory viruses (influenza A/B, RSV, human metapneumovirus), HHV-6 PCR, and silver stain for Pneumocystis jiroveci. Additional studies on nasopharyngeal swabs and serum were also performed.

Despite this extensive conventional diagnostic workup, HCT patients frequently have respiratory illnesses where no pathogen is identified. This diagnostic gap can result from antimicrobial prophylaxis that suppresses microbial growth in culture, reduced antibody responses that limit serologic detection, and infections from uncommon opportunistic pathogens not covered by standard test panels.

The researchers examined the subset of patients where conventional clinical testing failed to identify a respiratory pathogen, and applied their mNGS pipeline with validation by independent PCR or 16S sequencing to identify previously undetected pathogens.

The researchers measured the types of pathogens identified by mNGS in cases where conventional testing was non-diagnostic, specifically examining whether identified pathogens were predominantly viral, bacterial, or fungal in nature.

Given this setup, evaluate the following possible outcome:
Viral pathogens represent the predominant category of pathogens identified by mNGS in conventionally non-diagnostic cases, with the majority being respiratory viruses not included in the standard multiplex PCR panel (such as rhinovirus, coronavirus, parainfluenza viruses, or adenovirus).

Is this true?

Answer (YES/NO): YES